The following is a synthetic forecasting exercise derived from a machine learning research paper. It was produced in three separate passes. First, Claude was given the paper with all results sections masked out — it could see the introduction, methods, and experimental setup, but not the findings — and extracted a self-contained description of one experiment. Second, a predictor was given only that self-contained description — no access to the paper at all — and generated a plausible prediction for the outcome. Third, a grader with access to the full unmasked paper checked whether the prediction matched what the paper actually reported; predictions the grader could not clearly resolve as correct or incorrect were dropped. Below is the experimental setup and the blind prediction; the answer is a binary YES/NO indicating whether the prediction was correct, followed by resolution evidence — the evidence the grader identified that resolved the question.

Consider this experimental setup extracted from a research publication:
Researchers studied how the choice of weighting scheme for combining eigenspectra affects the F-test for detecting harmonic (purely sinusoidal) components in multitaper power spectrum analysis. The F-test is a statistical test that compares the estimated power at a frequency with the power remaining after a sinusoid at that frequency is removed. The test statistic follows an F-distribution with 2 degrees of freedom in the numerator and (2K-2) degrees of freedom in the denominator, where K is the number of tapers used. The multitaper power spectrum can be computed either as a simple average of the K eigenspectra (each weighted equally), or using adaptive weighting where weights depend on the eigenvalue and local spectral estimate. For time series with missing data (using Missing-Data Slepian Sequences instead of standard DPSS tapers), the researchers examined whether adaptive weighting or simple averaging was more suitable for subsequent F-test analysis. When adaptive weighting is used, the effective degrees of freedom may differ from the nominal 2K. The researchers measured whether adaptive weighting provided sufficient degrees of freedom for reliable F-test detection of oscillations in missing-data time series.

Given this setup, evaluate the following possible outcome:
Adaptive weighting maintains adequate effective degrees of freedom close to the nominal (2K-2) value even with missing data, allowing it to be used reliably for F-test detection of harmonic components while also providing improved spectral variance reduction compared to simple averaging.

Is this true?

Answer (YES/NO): NO